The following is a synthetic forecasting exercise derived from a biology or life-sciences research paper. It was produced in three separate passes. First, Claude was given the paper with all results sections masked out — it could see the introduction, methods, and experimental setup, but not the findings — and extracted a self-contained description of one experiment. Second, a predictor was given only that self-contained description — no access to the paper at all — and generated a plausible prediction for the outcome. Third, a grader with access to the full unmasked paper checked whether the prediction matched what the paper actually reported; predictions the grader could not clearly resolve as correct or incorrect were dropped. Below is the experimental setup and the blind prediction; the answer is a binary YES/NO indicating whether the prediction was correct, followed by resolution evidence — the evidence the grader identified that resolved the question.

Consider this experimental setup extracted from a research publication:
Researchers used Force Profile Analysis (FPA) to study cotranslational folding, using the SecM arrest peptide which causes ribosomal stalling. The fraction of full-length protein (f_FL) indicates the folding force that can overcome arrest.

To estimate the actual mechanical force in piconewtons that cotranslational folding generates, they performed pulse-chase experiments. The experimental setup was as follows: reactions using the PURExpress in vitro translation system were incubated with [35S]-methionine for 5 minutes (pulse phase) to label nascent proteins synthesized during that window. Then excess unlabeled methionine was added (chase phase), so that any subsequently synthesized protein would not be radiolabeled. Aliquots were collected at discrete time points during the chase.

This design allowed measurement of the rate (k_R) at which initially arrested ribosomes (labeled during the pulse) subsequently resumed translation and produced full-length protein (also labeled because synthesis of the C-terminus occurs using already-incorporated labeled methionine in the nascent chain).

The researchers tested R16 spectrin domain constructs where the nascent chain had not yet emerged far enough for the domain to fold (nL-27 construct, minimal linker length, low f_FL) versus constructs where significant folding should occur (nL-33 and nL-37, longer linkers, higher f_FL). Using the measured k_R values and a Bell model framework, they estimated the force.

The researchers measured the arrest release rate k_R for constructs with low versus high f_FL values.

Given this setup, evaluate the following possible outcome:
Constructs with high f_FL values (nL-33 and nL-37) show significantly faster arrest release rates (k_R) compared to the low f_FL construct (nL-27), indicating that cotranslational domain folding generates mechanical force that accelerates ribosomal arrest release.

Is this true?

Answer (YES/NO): YES